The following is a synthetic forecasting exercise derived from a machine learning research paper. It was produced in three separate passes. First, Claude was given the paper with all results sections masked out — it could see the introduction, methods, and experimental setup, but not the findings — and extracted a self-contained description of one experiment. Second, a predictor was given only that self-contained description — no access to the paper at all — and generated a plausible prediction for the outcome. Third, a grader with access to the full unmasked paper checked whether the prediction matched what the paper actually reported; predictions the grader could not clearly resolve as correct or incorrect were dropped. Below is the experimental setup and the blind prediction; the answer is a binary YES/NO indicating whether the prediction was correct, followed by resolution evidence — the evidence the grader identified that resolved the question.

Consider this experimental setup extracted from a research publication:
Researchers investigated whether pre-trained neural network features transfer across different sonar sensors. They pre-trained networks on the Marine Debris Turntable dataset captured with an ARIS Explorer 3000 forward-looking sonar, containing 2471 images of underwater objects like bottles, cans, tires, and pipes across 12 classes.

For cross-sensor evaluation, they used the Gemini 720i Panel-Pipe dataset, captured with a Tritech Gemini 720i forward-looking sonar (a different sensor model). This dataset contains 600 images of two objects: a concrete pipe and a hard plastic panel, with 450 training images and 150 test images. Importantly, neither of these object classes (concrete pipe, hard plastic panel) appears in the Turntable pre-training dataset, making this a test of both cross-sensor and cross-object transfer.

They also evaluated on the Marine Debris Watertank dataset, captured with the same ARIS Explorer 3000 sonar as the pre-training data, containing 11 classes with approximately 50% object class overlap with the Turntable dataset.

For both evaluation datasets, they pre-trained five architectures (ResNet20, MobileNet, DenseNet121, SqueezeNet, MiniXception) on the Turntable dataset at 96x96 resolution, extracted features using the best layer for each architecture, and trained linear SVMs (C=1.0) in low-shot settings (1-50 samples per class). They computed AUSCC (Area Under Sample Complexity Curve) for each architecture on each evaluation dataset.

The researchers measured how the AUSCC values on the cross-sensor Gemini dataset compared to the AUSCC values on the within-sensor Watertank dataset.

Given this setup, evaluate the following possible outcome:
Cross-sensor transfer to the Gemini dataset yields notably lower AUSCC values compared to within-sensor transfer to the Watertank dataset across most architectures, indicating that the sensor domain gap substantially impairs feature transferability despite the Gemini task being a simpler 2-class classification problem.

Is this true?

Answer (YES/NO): NO